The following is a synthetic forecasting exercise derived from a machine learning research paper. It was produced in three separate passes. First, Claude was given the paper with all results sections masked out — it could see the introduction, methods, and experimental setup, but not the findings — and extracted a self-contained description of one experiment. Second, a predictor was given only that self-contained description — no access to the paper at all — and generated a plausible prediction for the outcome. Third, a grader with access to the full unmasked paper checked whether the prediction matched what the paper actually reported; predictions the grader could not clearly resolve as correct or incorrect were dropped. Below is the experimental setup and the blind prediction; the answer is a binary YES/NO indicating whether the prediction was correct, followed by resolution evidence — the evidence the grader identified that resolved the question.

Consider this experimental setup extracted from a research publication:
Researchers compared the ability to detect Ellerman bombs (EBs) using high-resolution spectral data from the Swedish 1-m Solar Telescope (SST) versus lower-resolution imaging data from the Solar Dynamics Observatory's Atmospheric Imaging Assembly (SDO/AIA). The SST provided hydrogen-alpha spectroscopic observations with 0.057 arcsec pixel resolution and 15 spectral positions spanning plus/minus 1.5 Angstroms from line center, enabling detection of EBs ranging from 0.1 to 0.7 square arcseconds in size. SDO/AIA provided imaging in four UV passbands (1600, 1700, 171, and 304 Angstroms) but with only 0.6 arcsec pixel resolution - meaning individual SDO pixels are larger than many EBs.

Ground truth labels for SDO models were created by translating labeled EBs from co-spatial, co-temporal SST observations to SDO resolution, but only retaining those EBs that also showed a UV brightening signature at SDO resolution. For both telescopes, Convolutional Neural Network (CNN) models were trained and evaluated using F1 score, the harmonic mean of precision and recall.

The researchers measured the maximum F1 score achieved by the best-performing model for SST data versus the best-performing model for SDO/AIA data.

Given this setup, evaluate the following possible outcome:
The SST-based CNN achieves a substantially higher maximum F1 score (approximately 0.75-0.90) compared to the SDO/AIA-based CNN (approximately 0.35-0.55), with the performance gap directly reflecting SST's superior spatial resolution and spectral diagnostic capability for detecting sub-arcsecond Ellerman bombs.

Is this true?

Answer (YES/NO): NO